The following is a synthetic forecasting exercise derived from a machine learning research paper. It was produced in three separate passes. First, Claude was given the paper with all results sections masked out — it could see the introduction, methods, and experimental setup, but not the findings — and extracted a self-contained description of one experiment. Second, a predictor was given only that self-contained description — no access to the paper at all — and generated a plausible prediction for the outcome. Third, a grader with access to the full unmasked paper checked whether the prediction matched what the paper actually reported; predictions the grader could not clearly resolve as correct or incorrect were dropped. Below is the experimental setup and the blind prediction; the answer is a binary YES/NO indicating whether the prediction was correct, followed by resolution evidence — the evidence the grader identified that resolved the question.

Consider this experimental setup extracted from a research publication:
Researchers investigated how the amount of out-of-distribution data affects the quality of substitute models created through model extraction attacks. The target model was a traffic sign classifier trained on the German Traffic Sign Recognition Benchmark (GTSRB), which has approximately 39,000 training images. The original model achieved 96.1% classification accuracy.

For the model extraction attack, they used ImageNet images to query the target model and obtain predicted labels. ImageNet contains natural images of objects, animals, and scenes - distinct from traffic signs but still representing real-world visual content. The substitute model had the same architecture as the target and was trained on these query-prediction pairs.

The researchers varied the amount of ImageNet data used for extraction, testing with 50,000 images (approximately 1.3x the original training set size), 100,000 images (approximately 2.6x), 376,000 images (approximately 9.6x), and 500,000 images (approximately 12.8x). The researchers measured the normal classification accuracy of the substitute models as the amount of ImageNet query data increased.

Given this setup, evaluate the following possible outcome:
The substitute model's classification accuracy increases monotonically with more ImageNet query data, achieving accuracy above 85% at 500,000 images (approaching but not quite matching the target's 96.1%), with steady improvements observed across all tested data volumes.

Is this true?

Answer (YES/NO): YES